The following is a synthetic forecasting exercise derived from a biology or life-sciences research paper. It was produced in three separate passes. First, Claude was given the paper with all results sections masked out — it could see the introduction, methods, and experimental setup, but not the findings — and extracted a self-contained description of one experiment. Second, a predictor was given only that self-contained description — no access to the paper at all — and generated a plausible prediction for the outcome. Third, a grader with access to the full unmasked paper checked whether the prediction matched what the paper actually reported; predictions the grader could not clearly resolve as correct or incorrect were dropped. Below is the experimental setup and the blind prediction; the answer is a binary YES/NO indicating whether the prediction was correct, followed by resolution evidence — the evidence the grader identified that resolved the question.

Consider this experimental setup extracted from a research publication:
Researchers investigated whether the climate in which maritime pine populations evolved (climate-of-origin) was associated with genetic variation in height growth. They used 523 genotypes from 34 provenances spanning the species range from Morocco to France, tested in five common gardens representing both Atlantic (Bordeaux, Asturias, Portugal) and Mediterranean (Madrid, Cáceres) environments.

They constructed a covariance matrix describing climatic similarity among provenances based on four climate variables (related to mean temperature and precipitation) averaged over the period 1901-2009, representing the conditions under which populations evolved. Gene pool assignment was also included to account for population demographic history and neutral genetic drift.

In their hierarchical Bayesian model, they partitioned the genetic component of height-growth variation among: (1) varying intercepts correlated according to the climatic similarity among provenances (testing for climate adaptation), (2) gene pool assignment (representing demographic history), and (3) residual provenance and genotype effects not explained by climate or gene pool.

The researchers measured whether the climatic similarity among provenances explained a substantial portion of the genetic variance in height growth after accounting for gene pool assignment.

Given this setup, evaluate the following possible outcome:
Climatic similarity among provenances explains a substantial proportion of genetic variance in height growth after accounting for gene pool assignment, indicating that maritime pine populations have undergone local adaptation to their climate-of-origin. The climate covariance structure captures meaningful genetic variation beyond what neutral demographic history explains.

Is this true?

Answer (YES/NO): YES